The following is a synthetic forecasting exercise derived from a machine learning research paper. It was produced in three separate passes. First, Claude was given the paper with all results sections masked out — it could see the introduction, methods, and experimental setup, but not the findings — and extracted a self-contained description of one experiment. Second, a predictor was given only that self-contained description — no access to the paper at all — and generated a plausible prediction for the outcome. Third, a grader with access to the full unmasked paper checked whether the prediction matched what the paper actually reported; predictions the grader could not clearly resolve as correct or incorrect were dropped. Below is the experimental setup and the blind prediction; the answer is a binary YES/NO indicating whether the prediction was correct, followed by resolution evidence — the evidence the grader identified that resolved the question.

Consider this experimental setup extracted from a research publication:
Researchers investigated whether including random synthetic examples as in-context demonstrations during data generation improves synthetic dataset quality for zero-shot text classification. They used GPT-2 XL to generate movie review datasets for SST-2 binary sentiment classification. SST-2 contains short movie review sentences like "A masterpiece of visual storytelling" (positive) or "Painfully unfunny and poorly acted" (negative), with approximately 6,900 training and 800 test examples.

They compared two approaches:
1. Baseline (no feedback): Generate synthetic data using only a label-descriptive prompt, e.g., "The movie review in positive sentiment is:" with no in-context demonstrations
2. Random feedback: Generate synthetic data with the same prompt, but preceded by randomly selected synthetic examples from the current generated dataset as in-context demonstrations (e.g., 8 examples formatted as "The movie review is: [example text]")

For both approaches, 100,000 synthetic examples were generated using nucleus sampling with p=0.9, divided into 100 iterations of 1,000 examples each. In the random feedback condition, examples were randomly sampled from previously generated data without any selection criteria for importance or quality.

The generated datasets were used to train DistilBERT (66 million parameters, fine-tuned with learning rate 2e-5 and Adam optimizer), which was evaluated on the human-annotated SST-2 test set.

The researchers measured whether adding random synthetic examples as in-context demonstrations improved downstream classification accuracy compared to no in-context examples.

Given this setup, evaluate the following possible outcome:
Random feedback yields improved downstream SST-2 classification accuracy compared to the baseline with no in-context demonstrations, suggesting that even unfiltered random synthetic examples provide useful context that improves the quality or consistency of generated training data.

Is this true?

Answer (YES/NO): YES